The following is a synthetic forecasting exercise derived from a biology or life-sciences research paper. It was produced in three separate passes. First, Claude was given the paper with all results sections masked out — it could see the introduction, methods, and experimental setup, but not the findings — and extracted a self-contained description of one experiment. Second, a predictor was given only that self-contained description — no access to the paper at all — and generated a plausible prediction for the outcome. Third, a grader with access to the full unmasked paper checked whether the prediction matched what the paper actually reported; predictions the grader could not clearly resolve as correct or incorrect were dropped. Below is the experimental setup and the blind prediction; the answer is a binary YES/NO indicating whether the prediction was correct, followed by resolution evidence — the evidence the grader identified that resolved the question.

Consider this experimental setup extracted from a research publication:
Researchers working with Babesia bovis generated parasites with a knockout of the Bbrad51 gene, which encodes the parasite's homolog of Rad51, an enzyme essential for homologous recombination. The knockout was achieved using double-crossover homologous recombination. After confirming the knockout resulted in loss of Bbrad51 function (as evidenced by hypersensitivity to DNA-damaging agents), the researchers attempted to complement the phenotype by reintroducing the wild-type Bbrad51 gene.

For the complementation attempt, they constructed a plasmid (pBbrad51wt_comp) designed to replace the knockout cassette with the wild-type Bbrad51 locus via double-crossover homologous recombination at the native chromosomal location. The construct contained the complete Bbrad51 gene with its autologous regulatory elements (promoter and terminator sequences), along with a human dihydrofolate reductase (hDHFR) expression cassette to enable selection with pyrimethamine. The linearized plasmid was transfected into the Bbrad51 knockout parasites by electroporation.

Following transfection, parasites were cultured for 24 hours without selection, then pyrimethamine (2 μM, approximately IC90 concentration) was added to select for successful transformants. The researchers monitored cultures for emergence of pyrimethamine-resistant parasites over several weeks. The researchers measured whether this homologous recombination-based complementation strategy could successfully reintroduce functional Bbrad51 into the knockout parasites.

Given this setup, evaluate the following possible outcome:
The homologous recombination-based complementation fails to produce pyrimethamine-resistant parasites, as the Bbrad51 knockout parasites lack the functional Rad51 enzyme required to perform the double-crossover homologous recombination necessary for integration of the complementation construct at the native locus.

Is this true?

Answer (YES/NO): YES